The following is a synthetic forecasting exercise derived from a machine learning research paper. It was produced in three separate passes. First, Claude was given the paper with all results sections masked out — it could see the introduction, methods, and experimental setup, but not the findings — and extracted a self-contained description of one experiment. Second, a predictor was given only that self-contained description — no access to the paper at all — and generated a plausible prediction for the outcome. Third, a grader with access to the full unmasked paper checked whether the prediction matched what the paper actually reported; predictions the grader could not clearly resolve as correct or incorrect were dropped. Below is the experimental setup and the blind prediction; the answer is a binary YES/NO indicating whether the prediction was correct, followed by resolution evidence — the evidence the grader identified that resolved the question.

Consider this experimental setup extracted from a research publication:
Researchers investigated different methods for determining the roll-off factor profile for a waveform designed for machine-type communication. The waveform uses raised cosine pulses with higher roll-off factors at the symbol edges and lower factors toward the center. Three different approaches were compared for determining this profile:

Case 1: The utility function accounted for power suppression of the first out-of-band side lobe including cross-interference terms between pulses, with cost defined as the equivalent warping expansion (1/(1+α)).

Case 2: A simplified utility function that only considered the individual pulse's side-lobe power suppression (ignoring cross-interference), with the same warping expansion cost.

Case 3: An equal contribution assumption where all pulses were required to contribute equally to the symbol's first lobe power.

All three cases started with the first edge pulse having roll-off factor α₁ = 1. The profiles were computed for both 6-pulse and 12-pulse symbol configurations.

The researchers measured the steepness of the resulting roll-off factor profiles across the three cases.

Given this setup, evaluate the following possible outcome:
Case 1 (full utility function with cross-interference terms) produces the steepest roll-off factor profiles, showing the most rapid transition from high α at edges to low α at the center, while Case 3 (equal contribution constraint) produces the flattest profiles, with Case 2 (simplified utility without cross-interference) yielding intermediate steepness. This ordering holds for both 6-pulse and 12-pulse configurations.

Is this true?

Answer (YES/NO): NO